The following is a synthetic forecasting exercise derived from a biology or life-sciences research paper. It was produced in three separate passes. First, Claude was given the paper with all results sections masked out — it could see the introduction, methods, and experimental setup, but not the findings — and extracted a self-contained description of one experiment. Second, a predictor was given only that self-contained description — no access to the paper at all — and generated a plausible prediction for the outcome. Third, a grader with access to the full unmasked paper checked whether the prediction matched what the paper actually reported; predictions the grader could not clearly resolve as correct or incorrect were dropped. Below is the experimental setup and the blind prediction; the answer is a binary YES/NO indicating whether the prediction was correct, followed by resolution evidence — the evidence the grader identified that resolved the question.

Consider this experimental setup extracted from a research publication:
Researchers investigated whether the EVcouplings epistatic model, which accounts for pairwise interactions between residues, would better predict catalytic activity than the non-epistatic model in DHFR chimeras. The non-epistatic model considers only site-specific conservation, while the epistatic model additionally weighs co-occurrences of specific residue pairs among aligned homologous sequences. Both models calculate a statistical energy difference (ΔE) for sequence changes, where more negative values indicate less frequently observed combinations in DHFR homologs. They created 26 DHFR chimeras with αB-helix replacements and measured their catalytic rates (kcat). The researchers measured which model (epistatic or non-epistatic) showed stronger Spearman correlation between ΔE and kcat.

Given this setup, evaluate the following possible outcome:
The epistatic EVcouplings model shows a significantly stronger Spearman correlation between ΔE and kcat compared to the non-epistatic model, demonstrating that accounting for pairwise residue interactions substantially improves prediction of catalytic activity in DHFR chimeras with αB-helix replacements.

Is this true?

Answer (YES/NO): NO